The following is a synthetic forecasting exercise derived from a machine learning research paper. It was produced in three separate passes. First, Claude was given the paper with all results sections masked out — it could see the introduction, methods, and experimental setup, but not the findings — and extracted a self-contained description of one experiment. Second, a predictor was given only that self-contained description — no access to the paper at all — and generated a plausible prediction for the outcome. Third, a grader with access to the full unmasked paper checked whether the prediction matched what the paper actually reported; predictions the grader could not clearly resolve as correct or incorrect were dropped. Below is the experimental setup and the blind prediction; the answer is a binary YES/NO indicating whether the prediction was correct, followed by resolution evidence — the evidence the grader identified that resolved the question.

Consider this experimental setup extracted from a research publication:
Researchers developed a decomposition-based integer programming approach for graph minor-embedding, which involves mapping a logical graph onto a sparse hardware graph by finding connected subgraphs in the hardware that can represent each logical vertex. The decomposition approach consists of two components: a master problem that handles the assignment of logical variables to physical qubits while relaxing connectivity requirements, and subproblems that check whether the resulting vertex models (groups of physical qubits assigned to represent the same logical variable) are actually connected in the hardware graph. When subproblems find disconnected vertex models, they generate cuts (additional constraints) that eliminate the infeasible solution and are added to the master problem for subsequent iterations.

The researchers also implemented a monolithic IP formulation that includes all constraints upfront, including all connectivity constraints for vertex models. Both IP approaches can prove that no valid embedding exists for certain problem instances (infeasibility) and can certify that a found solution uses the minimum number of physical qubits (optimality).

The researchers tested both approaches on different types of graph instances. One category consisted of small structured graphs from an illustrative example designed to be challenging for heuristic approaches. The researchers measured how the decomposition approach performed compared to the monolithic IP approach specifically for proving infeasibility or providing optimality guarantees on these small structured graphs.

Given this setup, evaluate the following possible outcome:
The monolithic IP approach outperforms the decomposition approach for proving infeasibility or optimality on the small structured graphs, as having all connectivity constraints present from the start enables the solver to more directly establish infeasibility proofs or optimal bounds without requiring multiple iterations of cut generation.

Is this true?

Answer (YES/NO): YES